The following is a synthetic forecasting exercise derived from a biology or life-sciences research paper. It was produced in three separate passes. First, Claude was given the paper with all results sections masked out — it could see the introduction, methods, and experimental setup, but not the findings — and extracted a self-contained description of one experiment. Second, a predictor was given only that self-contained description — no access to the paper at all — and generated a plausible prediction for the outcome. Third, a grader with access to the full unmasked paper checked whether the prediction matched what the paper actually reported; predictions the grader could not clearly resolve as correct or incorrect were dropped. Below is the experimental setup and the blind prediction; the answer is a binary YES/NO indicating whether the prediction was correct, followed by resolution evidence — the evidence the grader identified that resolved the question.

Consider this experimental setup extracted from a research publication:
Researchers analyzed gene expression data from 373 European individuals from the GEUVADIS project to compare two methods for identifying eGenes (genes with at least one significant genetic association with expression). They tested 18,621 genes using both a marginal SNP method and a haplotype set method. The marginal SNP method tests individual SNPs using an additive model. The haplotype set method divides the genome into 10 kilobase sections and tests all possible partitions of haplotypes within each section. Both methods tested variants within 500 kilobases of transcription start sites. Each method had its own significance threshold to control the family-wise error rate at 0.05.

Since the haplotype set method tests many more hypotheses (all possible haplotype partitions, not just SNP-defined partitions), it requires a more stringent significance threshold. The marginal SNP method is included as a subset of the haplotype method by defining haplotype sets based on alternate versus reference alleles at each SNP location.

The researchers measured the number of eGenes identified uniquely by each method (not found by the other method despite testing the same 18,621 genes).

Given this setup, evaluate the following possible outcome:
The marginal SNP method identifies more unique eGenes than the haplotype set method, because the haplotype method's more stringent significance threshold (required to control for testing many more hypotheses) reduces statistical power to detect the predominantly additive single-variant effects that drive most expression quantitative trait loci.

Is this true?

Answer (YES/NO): NO